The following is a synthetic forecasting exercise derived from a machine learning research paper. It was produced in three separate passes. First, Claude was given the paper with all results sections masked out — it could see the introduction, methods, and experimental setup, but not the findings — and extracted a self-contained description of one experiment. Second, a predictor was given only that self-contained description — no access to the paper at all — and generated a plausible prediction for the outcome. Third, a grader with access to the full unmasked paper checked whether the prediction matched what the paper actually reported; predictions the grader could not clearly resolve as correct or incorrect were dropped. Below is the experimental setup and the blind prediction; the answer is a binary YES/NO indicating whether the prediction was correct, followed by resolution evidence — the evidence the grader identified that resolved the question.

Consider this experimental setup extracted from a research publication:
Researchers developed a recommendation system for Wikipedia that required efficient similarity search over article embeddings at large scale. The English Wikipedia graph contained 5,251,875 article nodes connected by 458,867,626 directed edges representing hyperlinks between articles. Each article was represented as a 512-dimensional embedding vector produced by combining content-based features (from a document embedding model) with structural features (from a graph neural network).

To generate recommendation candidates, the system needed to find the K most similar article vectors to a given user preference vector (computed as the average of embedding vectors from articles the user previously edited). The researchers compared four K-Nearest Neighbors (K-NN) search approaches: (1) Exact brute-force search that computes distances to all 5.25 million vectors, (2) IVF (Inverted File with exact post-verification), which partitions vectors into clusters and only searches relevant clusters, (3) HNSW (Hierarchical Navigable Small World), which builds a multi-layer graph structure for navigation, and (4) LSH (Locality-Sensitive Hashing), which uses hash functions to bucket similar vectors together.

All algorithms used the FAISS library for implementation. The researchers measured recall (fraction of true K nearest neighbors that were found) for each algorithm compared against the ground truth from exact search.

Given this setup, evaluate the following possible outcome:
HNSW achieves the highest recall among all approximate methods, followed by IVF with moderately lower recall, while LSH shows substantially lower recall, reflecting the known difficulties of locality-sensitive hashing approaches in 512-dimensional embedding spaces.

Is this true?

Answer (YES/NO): NO